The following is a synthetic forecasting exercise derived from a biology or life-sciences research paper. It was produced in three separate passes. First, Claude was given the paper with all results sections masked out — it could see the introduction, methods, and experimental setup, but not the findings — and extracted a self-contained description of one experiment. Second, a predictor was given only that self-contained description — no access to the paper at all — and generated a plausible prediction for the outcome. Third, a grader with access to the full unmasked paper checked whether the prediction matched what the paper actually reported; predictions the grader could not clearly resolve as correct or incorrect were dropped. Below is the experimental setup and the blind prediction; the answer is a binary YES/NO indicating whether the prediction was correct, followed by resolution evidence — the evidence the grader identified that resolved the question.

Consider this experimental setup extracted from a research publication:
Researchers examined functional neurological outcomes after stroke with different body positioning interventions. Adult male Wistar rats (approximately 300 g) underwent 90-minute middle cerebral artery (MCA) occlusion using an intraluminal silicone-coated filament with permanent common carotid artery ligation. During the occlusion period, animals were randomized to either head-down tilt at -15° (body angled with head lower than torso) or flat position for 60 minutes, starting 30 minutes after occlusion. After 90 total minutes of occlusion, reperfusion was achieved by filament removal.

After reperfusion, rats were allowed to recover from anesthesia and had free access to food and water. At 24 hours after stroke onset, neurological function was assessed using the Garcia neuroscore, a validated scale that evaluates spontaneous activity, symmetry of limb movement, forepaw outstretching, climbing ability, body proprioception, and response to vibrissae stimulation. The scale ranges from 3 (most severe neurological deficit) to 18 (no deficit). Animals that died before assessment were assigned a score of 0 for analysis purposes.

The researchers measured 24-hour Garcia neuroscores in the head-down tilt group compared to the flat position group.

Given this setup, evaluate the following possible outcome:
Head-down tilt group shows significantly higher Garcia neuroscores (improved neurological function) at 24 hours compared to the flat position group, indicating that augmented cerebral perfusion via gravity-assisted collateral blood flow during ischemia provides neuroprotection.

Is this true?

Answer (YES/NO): NO